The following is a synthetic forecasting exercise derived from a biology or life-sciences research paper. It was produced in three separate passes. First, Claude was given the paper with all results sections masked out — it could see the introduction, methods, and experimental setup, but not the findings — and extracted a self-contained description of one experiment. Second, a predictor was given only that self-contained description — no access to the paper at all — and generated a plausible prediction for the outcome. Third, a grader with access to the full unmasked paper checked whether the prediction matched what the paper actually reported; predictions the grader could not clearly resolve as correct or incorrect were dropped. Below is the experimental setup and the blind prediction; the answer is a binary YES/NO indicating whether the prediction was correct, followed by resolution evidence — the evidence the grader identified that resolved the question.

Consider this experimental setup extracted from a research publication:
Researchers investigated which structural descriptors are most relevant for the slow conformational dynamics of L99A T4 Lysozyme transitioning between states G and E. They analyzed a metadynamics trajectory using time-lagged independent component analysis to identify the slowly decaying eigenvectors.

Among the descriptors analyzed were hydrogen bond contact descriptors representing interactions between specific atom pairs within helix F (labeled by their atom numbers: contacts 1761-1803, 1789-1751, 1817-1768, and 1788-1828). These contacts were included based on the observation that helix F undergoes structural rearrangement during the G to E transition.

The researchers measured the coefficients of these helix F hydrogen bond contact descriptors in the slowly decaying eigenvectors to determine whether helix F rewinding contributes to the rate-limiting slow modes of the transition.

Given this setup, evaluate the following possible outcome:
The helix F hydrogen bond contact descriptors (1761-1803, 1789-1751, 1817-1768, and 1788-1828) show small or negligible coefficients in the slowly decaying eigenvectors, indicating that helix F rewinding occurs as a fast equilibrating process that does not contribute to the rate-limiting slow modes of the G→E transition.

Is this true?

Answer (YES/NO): NO